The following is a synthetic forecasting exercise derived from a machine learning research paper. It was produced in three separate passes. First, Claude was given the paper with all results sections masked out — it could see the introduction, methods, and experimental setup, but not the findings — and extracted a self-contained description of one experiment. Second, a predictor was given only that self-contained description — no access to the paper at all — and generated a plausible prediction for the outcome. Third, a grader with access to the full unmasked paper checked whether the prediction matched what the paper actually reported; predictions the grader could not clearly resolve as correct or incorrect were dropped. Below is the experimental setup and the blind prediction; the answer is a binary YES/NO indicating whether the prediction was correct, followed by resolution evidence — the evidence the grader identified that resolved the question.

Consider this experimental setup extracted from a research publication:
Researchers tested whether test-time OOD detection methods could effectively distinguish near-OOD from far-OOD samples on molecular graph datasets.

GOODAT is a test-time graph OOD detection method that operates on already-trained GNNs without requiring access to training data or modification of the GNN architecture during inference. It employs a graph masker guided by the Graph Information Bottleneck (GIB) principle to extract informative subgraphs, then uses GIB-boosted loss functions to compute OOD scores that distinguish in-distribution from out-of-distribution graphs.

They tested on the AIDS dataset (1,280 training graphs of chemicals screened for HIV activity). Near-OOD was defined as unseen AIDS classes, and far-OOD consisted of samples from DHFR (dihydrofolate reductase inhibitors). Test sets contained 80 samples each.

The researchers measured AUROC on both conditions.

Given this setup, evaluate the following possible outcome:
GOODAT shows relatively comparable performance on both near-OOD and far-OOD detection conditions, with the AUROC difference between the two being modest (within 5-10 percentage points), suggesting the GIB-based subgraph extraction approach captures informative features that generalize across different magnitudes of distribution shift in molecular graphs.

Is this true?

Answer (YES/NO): NO